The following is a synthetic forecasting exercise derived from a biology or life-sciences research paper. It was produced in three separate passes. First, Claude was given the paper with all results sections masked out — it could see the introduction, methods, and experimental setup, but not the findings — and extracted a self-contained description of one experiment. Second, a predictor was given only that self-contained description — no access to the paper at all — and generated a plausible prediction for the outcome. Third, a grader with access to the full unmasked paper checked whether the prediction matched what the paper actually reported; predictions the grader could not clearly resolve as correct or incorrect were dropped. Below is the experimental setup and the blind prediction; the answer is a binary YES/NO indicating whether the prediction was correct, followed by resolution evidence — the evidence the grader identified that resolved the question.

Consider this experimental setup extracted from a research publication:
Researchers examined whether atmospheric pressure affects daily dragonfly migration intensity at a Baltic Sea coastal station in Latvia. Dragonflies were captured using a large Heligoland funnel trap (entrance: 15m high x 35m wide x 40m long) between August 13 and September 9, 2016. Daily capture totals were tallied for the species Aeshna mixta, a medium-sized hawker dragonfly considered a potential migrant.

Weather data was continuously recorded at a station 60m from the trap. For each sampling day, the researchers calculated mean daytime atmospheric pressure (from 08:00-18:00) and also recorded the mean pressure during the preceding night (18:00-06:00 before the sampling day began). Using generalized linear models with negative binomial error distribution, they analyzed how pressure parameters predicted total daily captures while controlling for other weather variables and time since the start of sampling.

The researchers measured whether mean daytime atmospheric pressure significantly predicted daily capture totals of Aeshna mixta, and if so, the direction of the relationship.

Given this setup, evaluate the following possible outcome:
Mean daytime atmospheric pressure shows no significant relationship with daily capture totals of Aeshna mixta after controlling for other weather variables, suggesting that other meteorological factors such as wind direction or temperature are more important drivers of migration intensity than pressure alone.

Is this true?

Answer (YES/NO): YES